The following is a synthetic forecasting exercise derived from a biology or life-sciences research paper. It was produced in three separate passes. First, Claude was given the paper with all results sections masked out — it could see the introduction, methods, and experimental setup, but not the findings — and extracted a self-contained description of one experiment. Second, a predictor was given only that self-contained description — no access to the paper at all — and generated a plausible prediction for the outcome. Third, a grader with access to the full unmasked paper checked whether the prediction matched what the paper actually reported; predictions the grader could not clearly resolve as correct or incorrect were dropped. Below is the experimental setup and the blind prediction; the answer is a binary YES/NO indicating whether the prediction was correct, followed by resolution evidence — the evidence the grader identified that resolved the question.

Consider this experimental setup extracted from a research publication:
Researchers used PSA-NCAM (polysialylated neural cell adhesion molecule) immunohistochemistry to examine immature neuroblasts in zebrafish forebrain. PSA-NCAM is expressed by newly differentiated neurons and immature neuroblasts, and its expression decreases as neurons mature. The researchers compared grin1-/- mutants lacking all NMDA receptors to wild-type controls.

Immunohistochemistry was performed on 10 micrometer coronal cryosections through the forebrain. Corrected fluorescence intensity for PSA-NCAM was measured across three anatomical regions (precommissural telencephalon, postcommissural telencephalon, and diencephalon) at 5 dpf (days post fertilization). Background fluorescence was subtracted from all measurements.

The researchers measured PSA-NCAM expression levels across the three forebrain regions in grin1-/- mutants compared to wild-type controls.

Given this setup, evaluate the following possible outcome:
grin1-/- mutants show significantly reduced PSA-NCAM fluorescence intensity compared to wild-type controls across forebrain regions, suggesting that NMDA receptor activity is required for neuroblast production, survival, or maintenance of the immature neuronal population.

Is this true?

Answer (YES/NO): NO